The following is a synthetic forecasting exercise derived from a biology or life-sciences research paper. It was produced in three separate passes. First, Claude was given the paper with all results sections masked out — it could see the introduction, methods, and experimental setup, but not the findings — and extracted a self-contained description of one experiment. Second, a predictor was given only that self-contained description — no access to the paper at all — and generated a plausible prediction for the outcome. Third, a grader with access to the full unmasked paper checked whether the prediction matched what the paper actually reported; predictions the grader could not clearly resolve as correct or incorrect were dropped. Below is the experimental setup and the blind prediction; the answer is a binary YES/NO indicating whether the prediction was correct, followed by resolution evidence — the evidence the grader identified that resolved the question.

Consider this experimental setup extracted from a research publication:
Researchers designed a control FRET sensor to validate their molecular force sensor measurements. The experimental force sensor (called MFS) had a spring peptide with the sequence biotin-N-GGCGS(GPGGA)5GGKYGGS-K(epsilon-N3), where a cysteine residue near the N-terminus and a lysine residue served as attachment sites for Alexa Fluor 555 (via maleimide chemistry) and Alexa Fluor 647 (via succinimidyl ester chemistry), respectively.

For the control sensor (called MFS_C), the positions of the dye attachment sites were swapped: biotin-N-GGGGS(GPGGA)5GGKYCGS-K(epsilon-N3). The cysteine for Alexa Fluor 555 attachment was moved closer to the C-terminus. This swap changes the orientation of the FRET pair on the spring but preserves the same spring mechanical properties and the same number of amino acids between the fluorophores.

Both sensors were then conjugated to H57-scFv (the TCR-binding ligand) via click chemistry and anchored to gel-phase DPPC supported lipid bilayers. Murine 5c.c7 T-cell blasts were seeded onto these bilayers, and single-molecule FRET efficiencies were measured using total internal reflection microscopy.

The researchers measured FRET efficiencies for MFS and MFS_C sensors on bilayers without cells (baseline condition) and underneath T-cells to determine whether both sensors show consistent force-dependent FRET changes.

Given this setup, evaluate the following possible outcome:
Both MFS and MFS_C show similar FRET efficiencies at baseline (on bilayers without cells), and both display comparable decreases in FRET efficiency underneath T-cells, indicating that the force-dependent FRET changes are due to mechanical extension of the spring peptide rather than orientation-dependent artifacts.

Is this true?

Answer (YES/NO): NO